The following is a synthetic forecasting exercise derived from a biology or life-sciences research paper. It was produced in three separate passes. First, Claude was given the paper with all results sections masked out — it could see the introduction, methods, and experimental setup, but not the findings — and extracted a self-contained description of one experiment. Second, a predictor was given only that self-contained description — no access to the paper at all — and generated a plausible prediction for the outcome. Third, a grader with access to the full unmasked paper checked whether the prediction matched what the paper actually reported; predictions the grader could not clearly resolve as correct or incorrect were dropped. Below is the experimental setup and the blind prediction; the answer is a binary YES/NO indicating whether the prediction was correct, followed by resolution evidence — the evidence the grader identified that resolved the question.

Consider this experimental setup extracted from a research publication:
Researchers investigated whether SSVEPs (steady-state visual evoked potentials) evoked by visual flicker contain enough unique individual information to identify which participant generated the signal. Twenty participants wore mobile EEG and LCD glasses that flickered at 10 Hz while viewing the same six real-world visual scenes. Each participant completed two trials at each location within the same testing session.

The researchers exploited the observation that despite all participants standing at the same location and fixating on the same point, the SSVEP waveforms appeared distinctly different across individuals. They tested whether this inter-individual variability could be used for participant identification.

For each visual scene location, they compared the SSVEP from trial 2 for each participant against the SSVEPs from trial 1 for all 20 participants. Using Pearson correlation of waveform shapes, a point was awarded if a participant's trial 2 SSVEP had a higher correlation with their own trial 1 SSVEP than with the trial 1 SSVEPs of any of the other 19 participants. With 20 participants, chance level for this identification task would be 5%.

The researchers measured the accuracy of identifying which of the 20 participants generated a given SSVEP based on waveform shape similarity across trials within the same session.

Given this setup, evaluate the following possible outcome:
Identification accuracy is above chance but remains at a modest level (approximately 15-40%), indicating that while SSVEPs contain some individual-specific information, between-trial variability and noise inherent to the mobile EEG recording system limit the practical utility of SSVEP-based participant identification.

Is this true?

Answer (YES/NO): NO